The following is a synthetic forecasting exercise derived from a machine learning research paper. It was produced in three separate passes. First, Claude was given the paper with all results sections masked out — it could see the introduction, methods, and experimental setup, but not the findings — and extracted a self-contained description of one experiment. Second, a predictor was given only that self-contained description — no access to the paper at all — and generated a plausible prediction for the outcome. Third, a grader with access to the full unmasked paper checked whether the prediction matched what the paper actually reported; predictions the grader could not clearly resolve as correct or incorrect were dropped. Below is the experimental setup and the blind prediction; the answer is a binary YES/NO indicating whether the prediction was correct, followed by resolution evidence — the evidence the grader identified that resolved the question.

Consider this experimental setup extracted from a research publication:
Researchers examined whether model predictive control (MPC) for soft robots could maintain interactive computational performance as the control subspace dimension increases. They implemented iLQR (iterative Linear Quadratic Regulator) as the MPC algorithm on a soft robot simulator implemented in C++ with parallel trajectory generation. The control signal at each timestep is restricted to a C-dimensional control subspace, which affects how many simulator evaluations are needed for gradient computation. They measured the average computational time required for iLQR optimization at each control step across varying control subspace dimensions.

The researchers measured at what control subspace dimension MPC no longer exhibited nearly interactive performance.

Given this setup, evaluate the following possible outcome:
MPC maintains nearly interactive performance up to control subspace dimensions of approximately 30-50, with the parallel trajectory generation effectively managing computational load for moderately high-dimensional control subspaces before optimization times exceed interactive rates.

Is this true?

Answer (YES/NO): NO